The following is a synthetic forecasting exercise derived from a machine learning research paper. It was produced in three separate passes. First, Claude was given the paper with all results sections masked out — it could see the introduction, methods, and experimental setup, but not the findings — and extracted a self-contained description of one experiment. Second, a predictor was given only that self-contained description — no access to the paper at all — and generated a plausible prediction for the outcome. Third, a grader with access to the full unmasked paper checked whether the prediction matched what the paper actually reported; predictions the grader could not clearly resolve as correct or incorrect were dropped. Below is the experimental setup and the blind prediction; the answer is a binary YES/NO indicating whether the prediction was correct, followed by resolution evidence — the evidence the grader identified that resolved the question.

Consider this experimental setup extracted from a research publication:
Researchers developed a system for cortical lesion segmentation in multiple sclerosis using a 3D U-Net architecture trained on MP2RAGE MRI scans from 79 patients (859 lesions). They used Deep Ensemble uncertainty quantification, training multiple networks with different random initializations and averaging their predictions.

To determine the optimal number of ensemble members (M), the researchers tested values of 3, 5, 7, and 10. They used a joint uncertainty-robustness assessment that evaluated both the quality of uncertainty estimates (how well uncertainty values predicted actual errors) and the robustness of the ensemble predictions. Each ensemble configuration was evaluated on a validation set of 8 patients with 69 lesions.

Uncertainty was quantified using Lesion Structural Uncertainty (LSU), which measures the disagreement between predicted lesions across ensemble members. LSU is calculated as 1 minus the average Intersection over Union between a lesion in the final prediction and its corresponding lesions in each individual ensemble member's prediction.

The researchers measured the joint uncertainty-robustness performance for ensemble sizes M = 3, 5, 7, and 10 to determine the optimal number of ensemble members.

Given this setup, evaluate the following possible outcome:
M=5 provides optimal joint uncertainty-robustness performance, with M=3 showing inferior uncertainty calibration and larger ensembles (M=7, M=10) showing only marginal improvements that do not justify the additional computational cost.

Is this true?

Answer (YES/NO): NO